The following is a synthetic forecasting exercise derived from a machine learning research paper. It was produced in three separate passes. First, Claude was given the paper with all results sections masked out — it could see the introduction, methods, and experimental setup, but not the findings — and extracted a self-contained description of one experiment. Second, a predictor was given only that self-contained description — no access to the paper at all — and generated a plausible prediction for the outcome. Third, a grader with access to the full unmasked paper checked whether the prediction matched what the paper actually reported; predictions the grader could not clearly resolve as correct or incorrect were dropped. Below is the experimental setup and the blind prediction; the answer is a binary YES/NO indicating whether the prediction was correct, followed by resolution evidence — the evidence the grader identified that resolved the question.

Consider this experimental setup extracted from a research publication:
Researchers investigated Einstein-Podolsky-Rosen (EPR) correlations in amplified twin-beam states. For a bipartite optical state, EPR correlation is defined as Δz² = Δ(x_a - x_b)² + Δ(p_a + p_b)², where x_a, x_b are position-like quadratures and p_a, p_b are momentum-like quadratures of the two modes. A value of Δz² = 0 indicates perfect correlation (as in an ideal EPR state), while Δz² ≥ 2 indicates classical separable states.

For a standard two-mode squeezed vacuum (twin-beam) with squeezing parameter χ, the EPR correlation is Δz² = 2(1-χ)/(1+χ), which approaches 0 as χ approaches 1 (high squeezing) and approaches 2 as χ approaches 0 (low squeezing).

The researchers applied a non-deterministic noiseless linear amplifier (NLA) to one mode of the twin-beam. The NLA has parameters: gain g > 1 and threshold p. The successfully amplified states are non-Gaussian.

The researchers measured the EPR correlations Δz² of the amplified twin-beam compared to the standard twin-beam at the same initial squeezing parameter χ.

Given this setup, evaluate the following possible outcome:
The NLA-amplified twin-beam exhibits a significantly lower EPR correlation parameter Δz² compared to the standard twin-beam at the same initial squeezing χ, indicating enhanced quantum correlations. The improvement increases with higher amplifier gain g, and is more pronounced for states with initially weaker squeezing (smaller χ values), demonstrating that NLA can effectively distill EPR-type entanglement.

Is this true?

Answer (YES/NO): NO